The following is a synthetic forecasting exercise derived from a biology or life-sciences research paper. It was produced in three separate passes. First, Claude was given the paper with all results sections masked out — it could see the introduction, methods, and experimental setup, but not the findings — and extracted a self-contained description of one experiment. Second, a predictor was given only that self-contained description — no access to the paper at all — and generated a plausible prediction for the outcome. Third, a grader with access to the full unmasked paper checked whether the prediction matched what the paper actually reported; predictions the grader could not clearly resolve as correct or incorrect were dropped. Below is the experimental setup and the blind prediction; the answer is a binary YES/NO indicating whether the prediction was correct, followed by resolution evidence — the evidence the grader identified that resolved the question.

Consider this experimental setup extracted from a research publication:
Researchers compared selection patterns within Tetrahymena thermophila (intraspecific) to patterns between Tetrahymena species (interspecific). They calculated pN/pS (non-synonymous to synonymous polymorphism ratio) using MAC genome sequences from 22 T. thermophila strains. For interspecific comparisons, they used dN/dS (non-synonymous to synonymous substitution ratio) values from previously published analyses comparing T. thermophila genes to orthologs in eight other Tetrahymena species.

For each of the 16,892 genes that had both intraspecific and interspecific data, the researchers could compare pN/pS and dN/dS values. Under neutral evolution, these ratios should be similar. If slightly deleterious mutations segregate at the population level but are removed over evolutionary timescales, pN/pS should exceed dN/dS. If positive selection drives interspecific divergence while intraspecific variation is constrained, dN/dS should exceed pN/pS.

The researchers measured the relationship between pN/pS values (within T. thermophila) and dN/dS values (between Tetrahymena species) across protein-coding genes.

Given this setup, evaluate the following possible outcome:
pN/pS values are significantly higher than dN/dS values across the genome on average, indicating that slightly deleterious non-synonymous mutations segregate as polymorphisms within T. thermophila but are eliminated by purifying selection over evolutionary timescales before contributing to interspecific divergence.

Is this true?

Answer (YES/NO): YES